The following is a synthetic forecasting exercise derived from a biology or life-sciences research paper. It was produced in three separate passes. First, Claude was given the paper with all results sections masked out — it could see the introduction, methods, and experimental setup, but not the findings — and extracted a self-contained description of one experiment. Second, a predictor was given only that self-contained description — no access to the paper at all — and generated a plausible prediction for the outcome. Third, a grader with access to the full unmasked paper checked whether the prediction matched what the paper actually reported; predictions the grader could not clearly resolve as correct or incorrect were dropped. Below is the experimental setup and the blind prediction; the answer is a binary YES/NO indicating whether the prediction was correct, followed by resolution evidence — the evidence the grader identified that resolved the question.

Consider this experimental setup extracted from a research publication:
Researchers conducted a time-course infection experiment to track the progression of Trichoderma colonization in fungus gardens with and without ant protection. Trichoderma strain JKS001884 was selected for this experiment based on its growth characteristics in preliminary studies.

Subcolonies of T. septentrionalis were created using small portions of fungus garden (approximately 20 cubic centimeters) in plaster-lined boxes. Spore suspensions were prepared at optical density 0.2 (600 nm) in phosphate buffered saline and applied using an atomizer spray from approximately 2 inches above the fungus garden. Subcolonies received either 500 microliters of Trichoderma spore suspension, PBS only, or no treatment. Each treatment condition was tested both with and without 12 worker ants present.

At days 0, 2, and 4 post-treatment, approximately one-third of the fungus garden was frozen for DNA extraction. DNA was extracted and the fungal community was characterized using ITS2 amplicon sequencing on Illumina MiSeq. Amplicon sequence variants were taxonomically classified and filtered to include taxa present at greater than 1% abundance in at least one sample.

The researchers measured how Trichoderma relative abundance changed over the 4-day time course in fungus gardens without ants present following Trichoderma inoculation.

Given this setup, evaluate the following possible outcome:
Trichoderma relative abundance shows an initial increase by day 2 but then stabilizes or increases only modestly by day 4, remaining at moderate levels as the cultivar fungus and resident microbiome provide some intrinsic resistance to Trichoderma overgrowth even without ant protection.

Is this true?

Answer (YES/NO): NO